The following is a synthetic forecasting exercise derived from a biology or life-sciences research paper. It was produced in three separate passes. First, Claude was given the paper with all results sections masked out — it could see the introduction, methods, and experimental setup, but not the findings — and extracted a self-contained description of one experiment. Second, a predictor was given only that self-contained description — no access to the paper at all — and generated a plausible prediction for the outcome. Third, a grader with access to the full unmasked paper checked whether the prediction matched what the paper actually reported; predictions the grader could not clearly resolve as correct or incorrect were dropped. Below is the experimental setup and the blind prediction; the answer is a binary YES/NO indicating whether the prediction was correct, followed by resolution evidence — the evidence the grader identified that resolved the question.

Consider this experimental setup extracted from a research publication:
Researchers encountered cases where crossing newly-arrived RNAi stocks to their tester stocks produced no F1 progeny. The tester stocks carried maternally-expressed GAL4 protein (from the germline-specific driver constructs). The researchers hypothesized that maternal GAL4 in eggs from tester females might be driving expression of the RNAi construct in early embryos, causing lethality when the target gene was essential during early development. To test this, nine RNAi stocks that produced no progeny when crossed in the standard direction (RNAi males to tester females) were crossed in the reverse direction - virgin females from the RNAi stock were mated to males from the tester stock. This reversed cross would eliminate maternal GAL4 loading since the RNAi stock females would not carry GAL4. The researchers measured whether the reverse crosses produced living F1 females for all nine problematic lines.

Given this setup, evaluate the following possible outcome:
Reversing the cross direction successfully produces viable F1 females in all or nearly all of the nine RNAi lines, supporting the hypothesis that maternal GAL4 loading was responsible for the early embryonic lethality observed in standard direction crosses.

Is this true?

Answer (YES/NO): YES